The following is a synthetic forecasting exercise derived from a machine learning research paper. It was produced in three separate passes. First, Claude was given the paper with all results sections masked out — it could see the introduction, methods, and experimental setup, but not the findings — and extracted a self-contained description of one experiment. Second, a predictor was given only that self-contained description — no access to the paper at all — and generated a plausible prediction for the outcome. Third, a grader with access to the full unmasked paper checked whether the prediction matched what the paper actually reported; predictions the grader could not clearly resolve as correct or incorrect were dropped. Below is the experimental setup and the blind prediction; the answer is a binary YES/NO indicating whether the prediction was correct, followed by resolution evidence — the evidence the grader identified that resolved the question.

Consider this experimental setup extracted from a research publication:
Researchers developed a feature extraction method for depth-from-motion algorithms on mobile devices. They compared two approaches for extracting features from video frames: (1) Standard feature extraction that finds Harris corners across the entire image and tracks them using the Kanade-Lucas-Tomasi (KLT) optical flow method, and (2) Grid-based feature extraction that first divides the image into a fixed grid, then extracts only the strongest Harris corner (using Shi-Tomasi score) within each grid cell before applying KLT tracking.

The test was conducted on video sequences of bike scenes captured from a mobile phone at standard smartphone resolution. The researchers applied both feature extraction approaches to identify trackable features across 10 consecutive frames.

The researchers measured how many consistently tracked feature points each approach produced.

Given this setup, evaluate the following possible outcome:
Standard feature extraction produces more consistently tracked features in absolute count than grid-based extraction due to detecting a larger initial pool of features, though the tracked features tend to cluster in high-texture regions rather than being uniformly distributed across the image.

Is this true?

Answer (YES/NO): NO